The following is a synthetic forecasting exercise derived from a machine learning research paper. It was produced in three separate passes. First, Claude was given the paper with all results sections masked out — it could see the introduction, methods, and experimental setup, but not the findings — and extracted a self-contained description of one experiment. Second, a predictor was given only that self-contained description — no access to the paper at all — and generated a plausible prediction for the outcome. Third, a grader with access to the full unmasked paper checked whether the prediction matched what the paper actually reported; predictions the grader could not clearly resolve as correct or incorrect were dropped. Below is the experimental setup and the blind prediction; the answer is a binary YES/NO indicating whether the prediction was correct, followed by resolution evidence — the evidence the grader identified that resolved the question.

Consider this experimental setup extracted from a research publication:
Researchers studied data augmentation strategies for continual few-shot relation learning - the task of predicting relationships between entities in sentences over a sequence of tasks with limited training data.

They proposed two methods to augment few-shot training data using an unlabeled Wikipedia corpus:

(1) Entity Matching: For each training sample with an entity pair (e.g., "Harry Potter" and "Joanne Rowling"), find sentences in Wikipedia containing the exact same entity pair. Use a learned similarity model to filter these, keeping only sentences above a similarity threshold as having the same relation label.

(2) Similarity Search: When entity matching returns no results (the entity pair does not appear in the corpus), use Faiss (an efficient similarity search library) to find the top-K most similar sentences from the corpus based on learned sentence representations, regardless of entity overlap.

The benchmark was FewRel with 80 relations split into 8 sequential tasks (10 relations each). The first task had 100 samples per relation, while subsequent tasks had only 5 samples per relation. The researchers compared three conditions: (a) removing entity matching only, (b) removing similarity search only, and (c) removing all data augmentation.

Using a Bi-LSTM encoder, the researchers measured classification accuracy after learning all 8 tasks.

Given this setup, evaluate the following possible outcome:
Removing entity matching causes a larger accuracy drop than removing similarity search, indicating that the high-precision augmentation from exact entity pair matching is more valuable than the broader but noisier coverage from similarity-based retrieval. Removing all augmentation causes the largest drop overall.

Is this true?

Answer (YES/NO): NO